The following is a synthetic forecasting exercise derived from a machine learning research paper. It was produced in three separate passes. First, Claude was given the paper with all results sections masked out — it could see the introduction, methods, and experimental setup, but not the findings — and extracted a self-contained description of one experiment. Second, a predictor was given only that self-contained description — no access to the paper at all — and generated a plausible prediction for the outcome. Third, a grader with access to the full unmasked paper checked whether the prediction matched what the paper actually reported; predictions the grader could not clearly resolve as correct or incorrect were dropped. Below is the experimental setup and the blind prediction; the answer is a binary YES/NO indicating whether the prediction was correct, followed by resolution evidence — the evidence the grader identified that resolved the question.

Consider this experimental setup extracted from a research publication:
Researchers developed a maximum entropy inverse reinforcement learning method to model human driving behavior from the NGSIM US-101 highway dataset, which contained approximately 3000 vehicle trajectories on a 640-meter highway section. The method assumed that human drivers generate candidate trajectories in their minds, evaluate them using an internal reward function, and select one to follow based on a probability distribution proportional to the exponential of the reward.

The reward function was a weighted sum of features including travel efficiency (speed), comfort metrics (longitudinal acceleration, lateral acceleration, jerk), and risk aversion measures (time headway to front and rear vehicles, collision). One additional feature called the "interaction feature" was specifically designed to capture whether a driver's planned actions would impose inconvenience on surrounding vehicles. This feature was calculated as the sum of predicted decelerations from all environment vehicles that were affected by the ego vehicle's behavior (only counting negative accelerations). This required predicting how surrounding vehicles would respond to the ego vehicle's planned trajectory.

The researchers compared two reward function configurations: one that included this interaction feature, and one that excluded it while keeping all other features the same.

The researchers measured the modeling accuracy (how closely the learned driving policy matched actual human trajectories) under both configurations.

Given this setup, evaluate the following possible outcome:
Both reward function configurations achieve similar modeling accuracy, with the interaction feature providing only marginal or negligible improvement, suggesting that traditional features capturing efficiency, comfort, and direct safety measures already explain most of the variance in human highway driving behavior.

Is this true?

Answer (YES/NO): NO